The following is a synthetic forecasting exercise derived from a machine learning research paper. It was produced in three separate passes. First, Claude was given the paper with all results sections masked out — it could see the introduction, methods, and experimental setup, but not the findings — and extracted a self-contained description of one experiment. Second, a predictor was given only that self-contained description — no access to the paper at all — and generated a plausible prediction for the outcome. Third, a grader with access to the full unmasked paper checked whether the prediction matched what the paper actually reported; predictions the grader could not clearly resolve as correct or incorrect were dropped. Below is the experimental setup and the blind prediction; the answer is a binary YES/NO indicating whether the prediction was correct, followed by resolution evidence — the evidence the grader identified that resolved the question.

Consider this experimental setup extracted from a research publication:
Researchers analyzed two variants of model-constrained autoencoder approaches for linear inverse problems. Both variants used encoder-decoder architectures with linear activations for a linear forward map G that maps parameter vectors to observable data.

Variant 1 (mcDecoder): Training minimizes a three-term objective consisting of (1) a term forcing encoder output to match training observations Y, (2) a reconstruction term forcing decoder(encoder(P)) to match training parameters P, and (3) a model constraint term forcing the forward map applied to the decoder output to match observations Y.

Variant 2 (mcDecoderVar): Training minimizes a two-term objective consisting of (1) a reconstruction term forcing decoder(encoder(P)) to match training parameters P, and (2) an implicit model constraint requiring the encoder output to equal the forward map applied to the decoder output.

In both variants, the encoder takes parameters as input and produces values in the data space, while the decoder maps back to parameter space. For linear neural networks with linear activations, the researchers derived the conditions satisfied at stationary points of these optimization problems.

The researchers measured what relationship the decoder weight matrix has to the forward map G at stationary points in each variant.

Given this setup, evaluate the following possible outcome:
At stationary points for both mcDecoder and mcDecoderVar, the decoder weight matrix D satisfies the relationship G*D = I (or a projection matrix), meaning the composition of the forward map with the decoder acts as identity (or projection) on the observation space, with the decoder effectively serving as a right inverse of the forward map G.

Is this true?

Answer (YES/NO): NO